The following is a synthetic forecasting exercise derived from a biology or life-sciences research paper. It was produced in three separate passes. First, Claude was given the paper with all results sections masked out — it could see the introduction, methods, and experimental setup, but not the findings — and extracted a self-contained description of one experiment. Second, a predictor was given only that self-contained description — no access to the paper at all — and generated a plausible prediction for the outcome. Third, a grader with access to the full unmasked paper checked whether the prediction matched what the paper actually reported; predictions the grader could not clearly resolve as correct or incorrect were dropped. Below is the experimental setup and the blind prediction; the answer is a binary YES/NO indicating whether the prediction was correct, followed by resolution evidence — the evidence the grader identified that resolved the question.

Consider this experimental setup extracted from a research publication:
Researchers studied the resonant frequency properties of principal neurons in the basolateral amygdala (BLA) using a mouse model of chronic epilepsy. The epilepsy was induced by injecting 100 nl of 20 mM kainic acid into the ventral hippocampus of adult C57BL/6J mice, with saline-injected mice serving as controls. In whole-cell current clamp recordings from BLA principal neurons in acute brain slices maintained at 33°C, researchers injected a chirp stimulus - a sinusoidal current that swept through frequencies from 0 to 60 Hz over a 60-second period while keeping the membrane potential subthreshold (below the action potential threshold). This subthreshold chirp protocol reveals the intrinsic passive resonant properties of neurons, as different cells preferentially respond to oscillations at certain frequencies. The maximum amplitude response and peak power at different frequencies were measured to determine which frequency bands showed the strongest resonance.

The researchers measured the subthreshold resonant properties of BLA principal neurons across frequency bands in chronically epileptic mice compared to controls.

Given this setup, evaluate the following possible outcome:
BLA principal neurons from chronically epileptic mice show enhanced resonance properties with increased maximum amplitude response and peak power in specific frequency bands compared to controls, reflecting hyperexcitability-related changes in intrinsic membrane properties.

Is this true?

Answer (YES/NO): NO